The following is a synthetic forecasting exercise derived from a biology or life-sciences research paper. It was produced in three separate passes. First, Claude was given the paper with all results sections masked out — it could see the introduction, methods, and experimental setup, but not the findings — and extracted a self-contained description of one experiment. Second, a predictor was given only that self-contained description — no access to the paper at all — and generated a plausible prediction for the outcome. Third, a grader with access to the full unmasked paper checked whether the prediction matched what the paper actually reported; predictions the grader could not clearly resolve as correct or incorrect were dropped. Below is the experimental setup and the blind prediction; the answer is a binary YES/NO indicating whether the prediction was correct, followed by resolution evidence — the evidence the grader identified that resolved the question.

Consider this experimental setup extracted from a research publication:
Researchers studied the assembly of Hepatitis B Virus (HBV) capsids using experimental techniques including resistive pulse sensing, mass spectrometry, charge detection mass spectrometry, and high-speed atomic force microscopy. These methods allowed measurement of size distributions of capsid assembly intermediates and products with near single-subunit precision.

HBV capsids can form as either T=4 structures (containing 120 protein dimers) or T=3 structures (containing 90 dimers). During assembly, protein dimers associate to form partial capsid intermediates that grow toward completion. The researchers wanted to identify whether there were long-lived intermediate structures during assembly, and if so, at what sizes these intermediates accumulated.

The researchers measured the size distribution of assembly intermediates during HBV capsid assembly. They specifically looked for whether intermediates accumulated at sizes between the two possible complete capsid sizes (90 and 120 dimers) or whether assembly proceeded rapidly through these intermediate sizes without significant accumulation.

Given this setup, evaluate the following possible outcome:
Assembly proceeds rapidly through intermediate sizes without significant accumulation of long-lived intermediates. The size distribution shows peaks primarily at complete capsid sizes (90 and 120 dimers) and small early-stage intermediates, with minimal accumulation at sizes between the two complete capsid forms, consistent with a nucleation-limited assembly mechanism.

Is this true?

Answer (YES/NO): NO